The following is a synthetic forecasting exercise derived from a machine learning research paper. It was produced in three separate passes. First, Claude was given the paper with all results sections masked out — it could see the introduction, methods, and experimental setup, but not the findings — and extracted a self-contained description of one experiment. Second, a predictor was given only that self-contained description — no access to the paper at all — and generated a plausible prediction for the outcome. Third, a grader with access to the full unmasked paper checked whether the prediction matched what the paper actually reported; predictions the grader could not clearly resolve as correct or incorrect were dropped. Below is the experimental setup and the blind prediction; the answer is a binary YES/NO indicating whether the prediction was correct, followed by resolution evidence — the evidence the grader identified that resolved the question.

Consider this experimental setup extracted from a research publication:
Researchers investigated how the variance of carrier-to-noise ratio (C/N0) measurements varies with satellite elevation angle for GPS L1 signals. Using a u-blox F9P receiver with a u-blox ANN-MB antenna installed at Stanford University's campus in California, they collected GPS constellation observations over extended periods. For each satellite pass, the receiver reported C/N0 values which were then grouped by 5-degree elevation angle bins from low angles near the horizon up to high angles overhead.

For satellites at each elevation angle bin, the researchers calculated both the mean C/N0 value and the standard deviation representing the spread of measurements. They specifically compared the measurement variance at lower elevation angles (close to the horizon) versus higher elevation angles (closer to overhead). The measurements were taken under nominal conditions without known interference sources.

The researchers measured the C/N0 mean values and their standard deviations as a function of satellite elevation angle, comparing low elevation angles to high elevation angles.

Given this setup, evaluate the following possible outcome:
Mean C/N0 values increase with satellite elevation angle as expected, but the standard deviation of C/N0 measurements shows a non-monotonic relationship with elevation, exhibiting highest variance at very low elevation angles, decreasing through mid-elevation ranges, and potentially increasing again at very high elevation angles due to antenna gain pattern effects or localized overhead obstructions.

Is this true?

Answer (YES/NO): NO